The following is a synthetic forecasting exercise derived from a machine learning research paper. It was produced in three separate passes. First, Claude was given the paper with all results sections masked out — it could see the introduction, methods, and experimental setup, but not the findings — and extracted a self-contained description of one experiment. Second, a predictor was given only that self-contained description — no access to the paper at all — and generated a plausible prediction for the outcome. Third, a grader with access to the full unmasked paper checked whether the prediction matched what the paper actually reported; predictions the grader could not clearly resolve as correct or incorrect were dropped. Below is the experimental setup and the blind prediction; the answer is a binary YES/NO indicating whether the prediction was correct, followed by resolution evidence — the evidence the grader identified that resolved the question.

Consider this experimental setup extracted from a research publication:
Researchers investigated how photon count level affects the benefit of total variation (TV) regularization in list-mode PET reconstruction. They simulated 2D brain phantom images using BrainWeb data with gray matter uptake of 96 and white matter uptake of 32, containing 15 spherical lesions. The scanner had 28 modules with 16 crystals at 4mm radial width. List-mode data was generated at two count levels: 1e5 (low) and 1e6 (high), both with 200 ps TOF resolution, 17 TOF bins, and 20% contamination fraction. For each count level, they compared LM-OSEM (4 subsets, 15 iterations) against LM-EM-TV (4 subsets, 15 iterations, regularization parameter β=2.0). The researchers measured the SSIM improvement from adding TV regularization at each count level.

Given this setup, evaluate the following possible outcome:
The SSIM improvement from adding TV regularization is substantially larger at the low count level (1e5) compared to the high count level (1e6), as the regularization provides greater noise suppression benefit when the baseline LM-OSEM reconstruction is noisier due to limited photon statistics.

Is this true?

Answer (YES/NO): YES